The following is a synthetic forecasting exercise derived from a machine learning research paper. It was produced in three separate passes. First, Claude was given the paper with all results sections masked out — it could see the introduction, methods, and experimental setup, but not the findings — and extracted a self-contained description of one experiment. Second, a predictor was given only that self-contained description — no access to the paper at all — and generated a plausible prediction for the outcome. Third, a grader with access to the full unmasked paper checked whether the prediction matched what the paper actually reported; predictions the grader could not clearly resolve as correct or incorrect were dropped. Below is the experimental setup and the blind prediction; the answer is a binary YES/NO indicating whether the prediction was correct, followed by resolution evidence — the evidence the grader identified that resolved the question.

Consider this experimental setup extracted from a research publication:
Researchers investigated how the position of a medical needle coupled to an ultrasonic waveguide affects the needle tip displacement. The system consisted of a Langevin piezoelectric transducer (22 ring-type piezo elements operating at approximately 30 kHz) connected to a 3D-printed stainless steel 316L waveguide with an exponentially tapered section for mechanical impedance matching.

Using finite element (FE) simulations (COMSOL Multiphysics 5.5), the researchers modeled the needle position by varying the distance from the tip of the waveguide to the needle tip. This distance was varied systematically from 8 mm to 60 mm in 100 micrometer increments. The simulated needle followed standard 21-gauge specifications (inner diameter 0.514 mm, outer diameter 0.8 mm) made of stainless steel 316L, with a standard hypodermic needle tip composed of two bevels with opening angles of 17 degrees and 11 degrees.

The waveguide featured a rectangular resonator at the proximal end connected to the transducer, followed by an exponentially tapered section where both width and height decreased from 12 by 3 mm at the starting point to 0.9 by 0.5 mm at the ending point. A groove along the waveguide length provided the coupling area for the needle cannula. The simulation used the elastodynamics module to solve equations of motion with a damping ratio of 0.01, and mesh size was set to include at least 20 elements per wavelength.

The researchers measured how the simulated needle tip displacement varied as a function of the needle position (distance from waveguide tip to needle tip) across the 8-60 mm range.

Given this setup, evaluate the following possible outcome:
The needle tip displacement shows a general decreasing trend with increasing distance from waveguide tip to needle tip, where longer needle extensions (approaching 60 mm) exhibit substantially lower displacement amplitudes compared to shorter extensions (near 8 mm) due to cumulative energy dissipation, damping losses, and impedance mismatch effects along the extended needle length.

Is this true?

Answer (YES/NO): NO